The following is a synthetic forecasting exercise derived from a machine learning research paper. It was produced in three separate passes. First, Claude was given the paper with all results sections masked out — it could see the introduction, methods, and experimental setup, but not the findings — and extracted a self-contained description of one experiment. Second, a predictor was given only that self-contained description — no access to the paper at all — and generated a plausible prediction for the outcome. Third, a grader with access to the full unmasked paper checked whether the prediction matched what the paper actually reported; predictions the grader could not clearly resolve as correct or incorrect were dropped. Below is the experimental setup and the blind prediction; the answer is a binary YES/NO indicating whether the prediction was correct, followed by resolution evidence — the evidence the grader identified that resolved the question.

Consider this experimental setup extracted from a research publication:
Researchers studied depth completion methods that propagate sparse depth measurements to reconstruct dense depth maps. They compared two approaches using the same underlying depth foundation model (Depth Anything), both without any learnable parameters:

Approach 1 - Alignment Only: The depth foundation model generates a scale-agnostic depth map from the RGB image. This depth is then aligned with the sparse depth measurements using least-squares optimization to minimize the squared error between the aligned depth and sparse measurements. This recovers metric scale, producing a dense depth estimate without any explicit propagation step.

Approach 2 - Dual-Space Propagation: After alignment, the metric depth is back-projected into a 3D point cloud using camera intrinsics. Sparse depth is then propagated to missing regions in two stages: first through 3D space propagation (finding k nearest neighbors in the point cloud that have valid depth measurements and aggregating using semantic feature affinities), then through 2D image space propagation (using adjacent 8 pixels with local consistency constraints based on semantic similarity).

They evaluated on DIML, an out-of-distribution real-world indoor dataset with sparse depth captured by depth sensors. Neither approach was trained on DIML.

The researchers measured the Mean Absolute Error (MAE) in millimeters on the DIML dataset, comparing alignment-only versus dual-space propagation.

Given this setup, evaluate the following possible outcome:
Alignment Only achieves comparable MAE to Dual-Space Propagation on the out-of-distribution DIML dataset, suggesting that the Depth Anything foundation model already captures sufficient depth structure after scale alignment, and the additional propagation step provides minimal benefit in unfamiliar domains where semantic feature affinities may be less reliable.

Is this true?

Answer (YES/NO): NO